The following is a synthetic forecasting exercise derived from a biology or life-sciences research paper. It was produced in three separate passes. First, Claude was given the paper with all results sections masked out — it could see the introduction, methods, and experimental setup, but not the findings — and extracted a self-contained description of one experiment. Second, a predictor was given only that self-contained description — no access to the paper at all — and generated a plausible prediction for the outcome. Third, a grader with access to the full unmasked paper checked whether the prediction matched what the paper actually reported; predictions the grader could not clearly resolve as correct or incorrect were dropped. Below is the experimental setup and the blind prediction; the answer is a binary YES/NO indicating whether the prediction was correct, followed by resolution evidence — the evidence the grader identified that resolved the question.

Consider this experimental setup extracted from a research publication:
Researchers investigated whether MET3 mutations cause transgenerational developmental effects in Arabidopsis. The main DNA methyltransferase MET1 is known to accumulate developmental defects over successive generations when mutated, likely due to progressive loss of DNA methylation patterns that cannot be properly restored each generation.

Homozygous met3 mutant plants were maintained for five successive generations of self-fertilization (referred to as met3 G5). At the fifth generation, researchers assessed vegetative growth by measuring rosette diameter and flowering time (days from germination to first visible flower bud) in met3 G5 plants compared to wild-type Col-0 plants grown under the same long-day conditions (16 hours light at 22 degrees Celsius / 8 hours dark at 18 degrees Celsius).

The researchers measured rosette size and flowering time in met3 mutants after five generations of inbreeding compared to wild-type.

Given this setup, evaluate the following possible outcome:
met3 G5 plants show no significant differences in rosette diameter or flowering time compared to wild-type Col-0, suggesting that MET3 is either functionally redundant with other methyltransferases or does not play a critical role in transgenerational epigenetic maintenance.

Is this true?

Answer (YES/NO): YES